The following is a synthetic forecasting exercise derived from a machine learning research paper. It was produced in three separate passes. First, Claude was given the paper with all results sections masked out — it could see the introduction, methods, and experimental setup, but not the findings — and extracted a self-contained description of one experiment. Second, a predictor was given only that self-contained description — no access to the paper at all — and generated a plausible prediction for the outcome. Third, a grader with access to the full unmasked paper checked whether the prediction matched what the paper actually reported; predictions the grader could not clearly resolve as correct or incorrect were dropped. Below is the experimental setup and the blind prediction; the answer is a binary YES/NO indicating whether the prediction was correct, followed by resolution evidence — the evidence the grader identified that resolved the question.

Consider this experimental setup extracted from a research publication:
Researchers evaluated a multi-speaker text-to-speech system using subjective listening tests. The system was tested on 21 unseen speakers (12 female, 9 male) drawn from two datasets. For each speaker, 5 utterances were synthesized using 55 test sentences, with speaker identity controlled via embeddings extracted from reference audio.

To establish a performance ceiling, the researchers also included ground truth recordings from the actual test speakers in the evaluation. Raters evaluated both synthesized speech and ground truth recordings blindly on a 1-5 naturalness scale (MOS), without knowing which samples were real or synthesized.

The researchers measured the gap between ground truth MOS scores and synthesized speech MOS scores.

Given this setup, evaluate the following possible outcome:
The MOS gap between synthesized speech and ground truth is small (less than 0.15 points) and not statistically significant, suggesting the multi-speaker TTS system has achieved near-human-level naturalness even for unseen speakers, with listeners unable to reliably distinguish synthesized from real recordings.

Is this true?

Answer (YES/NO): NO